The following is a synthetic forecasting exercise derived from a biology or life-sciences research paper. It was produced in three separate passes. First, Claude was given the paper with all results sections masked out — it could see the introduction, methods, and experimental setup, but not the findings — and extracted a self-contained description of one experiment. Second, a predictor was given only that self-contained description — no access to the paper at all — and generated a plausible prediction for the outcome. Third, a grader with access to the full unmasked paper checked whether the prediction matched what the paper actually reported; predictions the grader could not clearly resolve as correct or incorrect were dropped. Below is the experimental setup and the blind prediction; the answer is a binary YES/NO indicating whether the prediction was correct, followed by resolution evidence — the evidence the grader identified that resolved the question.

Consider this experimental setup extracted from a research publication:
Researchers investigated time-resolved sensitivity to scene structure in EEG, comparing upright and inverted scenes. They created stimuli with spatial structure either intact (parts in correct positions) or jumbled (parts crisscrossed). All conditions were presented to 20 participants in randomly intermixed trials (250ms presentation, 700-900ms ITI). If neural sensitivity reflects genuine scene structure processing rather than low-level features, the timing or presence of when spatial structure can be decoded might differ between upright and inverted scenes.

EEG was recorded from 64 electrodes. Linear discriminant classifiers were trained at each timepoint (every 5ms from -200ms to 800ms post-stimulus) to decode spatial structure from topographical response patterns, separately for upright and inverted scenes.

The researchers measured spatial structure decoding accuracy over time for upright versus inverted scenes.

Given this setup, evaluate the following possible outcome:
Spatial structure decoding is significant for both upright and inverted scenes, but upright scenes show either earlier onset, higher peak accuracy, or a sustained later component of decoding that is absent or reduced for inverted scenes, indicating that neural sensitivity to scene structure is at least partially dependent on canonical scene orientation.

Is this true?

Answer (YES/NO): YES